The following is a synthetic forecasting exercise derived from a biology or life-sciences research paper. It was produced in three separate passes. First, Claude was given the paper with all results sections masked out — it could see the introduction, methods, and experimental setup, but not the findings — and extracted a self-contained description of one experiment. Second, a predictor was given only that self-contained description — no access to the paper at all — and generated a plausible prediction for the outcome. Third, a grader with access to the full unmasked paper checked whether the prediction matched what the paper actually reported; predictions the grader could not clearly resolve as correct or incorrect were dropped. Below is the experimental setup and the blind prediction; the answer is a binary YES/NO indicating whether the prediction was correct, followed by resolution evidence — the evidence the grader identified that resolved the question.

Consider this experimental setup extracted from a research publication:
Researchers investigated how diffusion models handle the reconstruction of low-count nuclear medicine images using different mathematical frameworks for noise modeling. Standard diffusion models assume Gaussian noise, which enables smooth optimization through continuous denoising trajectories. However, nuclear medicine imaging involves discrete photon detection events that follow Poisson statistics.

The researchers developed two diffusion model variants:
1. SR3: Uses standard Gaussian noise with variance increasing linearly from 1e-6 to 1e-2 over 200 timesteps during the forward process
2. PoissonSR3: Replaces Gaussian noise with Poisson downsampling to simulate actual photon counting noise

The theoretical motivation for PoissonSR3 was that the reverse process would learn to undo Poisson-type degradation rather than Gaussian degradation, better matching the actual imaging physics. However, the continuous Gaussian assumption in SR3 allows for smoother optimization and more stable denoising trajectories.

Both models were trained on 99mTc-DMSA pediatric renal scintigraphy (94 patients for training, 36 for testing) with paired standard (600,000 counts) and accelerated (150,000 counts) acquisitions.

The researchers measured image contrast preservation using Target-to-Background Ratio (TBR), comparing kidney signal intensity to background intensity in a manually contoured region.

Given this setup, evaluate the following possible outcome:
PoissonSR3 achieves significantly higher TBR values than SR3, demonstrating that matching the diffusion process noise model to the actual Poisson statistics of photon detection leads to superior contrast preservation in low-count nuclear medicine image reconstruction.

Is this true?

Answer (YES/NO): NO